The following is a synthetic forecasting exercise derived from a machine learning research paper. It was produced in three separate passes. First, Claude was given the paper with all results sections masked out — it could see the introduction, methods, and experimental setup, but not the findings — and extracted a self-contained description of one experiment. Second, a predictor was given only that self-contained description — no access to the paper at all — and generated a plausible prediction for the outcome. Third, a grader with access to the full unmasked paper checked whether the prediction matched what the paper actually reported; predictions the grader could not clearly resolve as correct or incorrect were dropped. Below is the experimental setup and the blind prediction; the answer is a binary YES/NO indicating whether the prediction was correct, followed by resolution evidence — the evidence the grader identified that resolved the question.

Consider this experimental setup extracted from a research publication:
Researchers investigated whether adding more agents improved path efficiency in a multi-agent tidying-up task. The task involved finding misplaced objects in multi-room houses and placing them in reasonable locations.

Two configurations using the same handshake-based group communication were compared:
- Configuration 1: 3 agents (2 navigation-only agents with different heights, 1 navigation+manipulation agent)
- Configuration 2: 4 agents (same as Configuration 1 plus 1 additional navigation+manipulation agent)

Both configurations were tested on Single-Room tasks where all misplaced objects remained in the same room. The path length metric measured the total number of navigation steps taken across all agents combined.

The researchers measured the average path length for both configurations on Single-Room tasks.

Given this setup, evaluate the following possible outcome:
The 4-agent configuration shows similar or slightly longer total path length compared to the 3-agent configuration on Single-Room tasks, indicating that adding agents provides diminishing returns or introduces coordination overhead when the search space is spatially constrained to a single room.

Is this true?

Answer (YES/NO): NO